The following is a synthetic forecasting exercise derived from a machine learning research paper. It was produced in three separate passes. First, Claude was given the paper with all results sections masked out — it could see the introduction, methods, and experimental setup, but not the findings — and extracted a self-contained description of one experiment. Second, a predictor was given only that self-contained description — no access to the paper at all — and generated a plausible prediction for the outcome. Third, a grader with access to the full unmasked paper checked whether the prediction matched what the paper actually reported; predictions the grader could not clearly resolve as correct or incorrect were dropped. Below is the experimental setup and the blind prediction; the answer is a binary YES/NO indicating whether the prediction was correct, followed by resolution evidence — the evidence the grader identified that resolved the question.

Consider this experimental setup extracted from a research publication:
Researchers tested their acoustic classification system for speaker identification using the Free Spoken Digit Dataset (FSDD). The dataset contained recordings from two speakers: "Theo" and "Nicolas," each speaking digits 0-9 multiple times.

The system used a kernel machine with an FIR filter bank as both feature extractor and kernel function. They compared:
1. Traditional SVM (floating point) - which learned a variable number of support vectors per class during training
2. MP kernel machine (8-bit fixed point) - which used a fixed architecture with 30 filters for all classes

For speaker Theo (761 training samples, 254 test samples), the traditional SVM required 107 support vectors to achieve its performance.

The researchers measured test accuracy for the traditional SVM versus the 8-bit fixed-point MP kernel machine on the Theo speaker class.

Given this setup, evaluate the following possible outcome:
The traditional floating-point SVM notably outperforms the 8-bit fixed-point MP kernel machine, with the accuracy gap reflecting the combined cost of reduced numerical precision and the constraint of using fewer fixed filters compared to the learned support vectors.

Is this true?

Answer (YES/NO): NO